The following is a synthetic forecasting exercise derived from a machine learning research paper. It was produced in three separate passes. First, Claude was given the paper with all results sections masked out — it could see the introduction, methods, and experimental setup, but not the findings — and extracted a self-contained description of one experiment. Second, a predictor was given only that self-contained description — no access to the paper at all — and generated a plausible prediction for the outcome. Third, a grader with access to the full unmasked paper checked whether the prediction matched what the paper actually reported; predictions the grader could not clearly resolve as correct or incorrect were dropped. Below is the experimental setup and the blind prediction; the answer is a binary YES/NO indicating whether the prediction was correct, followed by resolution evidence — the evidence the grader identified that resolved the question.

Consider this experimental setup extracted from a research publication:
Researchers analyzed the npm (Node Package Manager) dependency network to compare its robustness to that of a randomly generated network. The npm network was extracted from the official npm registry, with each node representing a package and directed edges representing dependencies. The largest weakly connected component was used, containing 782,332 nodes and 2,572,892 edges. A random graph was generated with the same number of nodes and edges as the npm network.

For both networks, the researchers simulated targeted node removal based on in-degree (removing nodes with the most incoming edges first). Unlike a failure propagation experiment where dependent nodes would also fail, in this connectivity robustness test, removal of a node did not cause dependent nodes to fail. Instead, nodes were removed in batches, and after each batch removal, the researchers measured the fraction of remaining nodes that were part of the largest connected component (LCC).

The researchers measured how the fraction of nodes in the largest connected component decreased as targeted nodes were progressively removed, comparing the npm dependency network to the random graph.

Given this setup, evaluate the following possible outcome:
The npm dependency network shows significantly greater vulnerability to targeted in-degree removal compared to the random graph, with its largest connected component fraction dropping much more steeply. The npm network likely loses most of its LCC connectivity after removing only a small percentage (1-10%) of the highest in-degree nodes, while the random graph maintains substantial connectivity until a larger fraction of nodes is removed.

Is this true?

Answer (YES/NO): YES